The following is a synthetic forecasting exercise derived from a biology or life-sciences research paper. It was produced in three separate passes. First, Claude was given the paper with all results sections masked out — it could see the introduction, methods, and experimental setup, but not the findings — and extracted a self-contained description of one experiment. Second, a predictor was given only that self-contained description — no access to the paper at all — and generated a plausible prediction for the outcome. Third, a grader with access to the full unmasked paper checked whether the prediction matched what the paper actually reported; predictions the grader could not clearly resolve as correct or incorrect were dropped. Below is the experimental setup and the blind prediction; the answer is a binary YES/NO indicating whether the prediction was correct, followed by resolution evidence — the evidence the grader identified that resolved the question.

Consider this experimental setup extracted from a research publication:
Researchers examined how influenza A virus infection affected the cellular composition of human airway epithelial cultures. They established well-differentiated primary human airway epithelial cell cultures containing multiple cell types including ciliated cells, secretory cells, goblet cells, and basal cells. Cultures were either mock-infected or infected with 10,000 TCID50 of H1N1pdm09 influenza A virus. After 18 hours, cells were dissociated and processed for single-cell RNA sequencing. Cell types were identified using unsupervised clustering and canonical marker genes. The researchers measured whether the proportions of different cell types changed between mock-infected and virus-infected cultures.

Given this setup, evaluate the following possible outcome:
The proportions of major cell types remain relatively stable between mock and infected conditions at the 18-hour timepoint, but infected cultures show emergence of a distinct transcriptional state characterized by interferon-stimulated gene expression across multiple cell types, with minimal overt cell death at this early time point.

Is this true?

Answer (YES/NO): NO